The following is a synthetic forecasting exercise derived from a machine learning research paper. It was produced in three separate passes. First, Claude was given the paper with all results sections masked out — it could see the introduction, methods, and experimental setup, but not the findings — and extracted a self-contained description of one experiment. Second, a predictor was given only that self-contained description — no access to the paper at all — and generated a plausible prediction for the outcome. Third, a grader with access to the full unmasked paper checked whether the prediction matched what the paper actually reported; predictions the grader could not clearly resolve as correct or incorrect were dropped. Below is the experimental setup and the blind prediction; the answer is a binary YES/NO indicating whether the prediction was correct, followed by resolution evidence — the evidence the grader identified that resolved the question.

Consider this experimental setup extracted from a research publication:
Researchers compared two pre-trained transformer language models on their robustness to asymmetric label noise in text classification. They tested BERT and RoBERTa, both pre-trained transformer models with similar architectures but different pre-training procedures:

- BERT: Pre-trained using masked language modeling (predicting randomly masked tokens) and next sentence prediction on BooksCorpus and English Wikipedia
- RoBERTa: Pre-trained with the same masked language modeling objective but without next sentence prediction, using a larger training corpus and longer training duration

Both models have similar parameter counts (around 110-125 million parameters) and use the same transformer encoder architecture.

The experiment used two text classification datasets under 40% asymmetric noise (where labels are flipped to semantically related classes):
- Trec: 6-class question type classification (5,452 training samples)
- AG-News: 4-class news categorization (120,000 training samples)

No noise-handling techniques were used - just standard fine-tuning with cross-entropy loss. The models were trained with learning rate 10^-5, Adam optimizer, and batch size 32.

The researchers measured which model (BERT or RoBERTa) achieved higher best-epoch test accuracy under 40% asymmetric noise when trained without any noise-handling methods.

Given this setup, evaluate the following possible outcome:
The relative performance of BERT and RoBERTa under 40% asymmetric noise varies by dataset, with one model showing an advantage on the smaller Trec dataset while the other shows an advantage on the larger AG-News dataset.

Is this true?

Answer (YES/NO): NO